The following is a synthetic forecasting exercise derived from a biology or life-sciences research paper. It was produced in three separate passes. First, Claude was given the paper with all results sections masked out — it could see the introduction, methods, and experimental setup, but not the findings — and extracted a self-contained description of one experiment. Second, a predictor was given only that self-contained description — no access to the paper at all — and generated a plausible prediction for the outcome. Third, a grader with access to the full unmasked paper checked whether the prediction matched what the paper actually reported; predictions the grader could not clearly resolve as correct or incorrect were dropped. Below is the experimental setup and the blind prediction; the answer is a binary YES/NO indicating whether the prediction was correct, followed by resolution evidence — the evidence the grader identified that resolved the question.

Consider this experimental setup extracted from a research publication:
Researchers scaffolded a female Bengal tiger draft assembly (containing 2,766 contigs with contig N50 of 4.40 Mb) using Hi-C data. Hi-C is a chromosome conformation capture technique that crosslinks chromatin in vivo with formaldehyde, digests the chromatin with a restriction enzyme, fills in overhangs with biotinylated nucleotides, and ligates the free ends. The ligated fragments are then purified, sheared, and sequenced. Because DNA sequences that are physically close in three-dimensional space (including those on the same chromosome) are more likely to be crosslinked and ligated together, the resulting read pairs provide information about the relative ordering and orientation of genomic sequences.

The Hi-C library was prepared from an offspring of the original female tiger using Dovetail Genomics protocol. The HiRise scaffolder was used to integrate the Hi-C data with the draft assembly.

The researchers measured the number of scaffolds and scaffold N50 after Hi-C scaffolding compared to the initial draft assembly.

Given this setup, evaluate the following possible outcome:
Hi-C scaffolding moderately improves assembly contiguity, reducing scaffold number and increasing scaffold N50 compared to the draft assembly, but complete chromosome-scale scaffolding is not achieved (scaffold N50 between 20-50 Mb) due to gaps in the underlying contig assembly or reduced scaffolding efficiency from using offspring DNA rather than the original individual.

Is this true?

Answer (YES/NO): NO